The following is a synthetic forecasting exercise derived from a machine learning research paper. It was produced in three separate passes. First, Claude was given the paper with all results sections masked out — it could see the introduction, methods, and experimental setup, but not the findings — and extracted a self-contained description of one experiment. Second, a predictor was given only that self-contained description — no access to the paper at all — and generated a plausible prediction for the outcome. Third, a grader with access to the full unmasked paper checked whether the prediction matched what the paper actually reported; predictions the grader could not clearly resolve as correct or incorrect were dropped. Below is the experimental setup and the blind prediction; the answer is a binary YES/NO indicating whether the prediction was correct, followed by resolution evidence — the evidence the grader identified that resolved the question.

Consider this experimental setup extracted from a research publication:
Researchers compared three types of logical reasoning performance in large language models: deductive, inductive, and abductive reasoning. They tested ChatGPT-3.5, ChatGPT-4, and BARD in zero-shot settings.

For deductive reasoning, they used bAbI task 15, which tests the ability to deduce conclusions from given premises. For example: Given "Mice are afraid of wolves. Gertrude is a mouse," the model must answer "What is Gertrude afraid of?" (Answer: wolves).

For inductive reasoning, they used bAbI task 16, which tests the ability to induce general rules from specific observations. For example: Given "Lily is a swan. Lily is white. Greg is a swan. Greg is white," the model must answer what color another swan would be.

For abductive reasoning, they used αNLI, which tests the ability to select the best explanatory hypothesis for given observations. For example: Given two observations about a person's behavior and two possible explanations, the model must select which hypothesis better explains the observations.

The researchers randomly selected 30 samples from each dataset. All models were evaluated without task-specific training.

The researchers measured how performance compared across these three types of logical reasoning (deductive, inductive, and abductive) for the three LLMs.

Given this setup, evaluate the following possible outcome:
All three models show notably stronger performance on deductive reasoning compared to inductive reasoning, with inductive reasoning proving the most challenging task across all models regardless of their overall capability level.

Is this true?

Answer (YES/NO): NO